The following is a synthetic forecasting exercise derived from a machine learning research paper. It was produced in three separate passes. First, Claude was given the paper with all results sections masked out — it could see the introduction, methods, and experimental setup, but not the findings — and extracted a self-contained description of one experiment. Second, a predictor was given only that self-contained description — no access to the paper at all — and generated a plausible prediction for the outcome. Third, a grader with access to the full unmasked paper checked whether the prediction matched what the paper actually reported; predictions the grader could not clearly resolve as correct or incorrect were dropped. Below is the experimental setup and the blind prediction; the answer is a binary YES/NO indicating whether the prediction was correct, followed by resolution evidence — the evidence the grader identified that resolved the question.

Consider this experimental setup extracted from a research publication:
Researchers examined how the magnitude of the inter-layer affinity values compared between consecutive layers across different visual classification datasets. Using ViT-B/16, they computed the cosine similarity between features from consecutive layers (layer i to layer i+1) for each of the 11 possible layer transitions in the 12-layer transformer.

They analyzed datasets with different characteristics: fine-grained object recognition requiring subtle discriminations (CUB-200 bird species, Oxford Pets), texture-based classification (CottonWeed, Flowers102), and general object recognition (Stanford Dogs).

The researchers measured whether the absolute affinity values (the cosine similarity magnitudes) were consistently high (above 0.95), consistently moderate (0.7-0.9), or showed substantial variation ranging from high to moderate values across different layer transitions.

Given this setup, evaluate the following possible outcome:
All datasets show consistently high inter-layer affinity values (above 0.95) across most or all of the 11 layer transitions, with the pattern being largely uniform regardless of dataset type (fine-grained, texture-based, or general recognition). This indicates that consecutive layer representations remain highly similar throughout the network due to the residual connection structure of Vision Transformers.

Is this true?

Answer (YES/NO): NO